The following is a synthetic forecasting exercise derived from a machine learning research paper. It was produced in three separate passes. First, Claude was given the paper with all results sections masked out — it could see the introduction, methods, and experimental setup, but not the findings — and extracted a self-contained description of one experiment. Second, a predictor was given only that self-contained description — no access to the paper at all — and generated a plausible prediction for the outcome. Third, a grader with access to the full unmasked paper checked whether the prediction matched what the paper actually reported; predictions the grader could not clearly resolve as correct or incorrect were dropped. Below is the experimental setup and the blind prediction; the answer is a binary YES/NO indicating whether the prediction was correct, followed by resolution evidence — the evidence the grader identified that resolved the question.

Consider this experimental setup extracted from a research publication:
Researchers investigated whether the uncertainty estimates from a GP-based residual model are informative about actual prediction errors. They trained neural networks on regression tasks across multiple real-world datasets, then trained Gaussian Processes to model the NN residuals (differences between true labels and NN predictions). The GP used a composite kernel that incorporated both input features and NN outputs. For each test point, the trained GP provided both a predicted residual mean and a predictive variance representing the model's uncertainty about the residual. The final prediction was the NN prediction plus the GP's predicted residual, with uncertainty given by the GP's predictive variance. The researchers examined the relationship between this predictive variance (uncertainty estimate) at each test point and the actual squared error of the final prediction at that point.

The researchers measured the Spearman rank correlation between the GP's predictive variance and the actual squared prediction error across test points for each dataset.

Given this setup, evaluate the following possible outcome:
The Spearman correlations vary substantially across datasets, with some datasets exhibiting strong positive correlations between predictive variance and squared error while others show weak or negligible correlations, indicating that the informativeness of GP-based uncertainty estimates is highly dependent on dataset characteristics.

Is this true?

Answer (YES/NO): YES